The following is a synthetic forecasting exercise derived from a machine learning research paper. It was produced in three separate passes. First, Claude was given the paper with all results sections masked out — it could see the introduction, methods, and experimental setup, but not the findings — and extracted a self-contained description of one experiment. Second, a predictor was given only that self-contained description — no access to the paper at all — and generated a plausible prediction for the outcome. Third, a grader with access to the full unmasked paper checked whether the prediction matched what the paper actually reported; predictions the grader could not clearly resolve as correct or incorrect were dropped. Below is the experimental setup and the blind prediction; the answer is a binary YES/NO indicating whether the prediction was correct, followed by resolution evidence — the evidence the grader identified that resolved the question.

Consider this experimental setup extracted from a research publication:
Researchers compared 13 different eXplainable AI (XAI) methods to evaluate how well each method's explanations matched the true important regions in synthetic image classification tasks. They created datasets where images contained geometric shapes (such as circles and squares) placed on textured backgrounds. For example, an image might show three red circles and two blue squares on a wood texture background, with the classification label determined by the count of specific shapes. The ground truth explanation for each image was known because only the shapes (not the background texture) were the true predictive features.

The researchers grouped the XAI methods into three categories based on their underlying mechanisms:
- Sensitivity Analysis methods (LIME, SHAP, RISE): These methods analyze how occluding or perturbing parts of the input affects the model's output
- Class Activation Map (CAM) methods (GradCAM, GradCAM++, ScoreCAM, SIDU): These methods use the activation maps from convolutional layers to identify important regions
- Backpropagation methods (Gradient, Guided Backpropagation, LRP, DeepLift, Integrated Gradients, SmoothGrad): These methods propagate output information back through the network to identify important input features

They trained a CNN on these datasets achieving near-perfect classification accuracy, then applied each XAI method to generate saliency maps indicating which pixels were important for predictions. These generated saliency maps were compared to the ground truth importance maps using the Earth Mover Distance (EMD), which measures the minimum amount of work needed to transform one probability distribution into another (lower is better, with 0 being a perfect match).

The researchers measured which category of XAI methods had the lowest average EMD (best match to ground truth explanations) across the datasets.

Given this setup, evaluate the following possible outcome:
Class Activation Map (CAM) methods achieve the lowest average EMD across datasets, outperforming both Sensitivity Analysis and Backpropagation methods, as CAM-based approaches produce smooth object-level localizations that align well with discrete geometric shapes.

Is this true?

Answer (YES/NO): NO